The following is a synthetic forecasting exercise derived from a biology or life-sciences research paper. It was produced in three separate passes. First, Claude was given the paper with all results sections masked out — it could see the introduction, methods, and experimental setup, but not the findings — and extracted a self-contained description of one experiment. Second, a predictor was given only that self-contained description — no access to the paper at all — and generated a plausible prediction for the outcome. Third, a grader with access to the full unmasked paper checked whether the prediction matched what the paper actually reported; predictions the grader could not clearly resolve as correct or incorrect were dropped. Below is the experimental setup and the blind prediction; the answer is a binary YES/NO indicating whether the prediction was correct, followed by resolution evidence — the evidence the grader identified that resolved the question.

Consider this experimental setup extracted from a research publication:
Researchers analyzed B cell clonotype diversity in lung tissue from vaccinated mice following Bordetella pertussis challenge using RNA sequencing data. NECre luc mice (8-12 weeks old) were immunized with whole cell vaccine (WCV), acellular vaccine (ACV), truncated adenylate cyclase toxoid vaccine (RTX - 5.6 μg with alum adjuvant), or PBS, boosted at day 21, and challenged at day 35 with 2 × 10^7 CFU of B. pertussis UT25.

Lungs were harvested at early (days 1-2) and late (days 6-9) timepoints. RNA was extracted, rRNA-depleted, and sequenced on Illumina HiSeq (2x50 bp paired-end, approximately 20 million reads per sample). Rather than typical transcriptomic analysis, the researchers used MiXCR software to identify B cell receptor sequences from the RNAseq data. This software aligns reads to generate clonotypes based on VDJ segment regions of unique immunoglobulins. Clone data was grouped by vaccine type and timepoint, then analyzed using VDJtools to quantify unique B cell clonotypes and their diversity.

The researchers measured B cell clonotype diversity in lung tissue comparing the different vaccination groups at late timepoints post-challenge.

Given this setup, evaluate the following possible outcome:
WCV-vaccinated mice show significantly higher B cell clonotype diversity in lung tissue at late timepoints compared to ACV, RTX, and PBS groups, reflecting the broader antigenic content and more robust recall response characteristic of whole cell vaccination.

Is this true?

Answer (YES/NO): NO